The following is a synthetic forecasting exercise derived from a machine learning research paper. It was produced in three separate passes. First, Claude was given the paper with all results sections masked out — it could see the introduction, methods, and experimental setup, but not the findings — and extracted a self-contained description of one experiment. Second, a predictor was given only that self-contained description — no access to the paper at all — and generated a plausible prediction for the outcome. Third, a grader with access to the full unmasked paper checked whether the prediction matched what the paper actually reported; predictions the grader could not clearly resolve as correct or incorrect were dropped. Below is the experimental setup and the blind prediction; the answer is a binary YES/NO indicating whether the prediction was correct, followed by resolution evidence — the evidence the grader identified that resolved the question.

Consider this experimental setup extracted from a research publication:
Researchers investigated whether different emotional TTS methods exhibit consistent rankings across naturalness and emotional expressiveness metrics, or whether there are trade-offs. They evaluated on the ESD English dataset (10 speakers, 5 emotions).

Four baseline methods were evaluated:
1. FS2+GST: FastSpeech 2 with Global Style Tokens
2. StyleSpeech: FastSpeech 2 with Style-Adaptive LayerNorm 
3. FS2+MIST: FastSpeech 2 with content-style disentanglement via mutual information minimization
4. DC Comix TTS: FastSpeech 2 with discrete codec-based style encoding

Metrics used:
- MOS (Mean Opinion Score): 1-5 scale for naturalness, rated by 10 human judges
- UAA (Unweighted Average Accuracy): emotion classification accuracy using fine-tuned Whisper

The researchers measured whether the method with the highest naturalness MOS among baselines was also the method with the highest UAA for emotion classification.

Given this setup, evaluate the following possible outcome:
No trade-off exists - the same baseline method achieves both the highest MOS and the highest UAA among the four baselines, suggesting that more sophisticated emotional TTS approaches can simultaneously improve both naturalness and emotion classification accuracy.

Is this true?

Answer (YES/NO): NO